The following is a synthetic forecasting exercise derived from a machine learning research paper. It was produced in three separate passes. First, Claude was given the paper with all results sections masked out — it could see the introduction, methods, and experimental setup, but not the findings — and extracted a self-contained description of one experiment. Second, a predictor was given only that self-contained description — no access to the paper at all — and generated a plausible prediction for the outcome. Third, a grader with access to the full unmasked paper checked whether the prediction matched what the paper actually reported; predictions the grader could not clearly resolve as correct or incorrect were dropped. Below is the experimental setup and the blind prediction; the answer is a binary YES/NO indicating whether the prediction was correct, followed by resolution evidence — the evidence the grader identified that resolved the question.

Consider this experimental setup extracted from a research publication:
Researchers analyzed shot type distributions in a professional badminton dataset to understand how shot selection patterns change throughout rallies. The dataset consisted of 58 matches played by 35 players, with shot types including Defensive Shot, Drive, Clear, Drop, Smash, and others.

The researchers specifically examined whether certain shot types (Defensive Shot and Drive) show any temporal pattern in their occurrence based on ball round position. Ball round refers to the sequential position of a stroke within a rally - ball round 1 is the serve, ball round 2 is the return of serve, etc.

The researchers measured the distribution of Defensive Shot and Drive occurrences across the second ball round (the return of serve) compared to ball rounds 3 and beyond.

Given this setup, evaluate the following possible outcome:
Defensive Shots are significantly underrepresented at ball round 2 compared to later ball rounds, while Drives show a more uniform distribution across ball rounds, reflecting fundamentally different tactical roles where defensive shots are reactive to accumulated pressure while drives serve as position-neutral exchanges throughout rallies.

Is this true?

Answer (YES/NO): NO